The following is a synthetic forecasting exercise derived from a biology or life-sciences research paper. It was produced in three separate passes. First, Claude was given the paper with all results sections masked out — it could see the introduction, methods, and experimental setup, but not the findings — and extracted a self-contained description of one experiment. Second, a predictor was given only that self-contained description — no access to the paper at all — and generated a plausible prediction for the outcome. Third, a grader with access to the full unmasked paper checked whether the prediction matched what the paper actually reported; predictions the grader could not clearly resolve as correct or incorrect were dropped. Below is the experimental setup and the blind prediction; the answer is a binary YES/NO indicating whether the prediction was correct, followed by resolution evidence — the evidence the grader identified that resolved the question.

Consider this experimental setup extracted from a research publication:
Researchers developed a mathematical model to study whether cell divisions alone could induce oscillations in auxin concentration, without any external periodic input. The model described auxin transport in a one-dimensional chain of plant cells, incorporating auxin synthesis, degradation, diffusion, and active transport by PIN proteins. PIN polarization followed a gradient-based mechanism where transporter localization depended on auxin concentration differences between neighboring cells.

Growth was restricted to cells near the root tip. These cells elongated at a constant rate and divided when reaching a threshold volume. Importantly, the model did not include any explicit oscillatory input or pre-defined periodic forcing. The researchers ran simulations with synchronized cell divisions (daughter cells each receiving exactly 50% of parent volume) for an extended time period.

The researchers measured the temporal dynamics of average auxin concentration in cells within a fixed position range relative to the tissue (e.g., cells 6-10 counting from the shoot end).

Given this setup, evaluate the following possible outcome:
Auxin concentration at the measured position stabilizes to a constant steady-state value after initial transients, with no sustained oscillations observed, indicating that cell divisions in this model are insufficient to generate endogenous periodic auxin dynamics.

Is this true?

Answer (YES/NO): NO